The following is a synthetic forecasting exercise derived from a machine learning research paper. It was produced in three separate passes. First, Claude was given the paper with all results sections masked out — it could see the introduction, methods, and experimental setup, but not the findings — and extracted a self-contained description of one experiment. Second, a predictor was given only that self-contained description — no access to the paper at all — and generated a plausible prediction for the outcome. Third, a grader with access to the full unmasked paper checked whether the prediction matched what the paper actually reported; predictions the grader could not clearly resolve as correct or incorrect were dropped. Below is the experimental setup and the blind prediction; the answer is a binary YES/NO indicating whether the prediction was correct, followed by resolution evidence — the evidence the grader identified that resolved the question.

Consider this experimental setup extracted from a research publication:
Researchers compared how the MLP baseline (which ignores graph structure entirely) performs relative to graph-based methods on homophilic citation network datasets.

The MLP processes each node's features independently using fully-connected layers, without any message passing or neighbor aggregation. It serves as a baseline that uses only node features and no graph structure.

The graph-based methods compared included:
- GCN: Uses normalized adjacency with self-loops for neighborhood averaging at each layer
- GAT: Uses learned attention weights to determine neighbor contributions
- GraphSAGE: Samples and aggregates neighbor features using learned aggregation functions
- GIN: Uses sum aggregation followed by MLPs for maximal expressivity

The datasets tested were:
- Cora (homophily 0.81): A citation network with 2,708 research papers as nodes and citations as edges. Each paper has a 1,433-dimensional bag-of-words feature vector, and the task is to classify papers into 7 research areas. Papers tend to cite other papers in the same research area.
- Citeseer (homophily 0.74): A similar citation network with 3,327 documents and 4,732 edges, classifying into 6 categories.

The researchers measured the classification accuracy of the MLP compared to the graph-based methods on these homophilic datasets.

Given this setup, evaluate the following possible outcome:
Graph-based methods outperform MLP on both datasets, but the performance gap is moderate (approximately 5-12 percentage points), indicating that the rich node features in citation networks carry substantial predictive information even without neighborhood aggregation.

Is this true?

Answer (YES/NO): NO